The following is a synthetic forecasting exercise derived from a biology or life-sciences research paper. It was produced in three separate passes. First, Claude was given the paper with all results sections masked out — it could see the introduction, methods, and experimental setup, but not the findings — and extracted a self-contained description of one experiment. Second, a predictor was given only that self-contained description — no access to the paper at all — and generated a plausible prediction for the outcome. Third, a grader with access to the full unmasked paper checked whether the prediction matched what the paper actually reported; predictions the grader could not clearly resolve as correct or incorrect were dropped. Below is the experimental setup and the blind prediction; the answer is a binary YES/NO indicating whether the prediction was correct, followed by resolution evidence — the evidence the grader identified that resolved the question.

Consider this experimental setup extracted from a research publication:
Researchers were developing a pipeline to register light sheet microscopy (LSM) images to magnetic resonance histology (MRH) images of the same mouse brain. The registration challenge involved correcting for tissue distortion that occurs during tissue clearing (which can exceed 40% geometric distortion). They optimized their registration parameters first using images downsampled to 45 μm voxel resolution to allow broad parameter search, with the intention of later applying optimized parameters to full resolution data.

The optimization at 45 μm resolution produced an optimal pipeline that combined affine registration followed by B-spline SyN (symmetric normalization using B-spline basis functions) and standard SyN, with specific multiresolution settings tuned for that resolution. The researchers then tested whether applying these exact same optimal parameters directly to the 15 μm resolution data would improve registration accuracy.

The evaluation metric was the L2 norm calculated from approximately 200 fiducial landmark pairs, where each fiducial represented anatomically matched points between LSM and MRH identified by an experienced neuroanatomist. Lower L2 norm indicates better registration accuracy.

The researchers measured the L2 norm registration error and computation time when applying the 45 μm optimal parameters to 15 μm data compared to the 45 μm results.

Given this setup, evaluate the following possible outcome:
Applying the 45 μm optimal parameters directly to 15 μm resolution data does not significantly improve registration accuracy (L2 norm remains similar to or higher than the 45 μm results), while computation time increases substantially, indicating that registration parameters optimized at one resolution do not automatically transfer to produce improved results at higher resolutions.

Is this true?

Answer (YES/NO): YES